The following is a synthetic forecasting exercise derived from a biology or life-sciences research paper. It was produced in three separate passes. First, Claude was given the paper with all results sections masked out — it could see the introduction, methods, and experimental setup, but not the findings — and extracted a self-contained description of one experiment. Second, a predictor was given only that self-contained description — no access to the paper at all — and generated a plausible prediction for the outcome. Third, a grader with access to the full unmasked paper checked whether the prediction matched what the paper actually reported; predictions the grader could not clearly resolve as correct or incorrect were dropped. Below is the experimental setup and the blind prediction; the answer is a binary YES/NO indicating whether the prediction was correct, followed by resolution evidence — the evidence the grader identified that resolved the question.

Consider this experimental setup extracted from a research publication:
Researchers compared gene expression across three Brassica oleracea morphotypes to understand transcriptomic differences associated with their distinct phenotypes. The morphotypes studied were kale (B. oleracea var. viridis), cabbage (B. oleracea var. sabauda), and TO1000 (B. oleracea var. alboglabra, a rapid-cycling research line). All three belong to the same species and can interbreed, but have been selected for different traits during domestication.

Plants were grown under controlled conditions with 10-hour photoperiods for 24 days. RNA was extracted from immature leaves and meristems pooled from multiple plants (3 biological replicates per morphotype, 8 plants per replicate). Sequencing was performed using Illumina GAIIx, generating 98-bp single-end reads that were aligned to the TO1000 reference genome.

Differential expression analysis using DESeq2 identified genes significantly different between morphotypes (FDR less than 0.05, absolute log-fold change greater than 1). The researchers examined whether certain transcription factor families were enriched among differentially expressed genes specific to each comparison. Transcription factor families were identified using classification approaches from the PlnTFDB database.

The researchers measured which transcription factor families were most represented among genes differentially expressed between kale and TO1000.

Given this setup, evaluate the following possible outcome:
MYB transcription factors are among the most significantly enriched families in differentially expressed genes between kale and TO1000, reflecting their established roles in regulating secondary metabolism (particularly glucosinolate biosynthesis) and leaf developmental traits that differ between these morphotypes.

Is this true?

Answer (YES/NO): YES